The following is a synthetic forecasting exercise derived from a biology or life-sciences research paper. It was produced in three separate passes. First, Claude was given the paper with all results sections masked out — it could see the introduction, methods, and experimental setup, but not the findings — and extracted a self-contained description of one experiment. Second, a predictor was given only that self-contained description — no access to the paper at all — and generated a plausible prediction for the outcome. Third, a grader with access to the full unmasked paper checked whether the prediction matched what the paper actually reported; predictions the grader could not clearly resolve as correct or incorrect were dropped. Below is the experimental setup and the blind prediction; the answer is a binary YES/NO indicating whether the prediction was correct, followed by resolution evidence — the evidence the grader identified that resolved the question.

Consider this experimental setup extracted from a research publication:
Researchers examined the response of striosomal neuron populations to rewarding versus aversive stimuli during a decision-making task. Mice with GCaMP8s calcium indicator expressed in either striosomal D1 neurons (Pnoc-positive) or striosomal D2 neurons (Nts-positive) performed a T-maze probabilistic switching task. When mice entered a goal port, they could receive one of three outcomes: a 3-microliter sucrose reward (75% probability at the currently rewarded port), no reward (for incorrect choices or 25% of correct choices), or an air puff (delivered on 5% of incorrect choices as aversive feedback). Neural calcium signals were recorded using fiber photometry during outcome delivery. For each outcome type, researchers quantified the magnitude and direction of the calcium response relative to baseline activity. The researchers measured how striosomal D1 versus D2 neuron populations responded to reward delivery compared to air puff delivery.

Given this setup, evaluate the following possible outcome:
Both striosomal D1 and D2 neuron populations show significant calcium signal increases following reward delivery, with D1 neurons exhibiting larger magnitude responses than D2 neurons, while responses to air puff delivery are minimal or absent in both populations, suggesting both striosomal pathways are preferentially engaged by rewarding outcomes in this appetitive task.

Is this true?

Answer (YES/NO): NO